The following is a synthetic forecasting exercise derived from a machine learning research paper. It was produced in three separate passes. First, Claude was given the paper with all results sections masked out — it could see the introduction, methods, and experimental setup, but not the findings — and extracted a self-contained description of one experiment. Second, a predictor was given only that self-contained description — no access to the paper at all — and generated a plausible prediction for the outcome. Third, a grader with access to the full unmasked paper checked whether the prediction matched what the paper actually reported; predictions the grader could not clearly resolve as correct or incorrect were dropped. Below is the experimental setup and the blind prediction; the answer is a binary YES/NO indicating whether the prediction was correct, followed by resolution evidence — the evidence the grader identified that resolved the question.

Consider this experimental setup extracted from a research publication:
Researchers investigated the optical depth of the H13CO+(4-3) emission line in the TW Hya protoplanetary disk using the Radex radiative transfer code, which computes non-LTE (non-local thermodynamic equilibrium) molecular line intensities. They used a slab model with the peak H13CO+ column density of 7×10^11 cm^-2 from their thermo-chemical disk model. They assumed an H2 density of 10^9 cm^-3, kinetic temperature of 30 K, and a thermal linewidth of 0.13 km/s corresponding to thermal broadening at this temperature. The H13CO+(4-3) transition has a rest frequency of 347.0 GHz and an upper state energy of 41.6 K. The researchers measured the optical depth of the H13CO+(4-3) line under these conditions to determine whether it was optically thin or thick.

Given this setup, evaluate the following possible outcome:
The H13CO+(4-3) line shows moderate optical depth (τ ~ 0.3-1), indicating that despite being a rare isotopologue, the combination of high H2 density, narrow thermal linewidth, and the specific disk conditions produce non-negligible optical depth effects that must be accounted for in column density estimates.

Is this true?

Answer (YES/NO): NO